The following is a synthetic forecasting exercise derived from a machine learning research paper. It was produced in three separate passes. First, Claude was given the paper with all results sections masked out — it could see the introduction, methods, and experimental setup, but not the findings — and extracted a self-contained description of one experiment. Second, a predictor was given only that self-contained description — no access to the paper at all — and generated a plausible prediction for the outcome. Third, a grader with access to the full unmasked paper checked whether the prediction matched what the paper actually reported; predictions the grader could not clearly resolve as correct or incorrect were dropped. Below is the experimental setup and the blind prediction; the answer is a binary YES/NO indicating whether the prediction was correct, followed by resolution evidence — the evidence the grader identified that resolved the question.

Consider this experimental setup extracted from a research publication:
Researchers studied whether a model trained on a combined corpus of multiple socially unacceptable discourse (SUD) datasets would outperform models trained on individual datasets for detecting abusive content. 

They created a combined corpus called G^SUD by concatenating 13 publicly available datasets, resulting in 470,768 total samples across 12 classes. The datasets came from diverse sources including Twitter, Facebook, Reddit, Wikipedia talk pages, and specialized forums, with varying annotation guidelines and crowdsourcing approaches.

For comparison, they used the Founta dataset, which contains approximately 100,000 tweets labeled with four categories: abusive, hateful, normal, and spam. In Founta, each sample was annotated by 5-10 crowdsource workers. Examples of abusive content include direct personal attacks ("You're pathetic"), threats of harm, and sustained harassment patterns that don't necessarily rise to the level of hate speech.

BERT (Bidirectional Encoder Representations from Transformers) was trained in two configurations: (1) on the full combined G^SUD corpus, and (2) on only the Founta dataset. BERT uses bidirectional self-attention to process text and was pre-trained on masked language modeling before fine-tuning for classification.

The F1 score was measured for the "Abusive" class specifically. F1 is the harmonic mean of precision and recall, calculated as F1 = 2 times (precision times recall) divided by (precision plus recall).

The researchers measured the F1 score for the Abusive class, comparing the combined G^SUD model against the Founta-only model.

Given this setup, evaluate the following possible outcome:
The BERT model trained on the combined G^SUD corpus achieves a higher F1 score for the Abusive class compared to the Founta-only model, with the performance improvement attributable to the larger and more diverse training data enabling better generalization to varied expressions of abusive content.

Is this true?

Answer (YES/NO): NO